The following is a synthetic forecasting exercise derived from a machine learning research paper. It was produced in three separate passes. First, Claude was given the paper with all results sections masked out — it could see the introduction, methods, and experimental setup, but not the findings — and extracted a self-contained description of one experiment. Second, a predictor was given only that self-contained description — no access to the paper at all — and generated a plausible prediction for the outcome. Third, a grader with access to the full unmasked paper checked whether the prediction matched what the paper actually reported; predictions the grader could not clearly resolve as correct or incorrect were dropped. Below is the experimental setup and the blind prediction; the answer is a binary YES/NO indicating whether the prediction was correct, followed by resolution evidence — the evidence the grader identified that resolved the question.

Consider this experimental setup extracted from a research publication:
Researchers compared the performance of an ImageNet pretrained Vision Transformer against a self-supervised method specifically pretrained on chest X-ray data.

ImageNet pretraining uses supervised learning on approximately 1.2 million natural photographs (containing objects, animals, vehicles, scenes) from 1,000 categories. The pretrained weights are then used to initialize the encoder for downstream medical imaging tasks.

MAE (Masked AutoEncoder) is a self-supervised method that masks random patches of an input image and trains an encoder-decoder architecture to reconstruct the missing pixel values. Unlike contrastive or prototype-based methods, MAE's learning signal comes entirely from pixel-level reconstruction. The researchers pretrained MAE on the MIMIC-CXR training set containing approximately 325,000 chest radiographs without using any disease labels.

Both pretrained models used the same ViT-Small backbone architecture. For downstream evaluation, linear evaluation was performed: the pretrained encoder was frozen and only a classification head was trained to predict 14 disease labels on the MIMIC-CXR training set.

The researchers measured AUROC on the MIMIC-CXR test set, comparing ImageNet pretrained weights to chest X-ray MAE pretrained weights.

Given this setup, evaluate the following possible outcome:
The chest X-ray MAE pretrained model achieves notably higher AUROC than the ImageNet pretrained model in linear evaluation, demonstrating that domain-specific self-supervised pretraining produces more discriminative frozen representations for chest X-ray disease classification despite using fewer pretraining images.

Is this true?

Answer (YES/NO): NO